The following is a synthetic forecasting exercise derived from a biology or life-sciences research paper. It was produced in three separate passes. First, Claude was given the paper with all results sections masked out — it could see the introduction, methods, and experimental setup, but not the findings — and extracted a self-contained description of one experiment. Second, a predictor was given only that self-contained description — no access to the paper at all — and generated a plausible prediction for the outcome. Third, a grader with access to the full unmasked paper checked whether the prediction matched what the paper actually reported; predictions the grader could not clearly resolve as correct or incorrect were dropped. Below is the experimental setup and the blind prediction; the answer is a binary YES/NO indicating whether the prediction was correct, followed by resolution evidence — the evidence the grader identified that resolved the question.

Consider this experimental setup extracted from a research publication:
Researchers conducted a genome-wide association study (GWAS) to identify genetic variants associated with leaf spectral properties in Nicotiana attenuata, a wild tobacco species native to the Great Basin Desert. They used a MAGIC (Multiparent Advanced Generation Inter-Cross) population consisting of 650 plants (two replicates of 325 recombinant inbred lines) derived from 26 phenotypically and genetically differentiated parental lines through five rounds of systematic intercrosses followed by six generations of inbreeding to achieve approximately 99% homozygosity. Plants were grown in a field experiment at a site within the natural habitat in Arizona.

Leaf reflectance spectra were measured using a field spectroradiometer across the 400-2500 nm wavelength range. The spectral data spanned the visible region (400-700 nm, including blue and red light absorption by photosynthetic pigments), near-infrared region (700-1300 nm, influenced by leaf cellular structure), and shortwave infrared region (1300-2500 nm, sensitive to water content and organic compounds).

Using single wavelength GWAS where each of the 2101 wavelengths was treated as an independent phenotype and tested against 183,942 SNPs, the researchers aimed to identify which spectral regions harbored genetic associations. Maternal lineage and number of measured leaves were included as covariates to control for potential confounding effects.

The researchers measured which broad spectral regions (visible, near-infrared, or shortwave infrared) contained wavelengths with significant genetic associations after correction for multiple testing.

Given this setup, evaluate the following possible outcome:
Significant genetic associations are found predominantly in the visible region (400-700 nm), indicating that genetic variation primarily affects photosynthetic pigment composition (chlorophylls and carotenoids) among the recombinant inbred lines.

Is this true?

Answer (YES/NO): NO